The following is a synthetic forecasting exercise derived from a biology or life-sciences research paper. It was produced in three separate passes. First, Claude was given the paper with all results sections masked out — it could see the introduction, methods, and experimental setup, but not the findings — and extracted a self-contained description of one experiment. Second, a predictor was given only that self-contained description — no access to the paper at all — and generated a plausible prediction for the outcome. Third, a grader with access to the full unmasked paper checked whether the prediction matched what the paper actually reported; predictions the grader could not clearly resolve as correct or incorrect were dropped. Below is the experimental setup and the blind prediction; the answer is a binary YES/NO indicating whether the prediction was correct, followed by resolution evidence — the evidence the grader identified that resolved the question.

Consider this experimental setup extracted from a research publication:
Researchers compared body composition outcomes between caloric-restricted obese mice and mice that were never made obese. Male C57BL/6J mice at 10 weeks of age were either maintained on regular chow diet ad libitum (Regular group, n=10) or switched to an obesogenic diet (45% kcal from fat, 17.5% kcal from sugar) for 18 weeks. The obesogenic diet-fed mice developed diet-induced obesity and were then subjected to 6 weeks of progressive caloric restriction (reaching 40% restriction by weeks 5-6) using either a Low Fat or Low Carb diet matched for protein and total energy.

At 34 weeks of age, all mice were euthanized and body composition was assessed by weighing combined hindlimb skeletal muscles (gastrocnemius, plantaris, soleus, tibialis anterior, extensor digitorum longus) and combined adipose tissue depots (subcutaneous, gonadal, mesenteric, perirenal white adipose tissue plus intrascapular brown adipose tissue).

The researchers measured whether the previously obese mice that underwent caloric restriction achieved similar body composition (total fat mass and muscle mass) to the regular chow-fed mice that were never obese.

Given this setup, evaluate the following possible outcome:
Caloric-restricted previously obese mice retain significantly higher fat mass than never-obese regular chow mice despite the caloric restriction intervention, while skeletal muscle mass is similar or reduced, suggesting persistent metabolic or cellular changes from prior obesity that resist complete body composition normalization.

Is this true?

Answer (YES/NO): NO